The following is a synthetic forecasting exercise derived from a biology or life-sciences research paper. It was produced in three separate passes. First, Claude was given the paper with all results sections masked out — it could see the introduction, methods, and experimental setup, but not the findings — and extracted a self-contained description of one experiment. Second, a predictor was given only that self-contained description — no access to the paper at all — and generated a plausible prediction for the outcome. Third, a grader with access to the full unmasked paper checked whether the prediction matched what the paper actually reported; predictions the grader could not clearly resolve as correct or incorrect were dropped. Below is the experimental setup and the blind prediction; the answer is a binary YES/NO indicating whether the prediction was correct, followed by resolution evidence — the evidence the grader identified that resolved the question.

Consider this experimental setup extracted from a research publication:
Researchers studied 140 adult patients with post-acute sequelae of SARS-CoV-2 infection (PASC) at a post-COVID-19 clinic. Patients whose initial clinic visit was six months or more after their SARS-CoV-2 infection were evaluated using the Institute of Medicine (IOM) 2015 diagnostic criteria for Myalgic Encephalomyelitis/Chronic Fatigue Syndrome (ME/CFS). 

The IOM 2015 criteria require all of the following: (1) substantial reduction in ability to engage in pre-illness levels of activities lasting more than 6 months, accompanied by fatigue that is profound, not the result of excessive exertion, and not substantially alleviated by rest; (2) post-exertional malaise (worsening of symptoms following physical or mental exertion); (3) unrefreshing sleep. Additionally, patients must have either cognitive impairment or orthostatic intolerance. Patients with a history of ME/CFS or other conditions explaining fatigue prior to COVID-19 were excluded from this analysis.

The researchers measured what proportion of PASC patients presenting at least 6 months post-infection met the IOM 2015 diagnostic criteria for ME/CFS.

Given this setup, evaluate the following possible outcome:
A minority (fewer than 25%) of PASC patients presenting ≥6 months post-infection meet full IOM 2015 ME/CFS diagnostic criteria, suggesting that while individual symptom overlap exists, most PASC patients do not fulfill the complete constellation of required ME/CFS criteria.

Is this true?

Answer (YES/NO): NO